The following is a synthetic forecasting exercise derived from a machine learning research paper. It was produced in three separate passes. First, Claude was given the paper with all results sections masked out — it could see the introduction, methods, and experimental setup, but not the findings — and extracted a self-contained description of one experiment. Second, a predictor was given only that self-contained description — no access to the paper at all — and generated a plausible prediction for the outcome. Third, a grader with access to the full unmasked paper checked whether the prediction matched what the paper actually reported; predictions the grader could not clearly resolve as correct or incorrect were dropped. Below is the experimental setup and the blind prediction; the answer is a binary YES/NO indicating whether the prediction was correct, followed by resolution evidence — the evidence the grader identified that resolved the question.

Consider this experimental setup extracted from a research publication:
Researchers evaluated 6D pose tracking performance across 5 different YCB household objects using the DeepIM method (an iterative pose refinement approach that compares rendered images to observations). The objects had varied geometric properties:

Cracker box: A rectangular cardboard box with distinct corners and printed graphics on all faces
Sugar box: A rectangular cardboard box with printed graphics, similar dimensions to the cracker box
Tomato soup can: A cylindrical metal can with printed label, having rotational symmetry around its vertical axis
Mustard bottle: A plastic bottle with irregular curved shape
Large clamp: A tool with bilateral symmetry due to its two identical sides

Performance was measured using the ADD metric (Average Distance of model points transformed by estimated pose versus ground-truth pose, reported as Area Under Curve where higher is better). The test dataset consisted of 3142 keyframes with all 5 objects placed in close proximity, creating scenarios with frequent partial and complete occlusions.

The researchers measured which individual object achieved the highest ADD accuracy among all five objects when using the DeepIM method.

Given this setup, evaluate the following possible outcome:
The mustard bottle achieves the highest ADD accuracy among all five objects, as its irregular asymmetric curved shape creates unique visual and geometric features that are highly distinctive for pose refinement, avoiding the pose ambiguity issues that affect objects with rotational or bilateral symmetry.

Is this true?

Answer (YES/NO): NO